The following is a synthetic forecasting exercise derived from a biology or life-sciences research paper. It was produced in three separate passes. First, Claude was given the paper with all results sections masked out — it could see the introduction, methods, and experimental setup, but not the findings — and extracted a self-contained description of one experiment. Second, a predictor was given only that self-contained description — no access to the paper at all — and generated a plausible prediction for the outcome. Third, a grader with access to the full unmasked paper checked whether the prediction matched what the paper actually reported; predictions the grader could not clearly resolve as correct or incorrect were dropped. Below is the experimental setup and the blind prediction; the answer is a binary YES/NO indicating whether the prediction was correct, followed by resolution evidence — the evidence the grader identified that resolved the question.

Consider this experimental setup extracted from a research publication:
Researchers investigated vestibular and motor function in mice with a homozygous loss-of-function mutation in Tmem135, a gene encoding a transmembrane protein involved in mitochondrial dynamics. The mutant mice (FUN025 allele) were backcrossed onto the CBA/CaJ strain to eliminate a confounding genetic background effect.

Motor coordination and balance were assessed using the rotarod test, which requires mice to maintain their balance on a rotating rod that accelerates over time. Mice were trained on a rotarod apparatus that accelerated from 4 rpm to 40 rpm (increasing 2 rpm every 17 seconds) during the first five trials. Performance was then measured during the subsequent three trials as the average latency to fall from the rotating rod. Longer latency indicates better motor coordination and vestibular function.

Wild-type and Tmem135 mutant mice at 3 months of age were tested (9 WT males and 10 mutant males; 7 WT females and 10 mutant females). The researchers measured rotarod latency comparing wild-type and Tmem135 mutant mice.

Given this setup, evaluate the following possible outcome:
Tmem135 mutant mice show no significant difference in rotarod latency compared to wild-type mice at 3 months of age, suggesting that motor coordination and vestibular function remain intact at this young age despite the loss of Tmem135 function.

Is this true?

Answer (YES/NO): YES